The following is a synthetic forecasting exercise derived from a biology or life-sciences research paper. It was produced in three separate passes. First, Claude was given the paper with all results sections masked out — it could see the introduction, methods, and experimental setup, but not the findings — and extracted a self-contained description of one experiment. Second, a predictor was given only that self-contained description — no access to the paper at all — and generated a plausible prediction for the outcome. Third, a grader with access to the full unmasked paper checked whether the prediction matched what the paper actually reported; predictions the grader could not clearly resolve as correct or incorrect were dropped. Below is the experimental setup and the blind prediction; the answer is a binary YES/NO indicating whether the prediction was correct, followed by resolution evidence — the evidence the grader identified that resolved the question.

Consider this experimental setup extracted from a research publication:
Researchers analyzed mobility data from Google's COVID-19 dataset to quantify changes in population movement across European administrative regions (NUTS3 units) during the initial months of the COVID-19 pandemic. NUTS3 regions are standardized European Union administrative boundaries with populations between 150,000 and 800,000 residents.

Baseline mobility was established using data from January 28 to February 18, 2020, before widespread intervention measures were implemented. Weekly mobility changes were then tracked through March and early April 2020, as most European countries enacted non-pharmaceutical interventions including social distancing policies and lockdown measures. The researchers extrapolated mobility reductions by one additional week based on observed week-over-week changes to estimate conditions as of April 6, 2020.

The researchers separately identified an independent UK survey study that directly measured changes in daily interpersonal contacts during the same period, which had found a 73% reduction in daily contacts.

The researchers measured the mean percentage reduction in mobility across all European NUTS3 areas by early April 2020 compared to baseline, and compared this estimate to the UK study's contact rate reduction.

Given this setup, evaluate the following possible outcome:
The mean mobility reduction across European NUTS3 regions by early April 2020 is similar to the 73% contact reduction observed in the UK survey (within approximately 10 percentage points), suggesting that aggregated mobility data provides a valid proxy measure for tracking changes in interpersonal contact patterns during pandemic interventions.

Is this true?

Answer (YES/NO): YES